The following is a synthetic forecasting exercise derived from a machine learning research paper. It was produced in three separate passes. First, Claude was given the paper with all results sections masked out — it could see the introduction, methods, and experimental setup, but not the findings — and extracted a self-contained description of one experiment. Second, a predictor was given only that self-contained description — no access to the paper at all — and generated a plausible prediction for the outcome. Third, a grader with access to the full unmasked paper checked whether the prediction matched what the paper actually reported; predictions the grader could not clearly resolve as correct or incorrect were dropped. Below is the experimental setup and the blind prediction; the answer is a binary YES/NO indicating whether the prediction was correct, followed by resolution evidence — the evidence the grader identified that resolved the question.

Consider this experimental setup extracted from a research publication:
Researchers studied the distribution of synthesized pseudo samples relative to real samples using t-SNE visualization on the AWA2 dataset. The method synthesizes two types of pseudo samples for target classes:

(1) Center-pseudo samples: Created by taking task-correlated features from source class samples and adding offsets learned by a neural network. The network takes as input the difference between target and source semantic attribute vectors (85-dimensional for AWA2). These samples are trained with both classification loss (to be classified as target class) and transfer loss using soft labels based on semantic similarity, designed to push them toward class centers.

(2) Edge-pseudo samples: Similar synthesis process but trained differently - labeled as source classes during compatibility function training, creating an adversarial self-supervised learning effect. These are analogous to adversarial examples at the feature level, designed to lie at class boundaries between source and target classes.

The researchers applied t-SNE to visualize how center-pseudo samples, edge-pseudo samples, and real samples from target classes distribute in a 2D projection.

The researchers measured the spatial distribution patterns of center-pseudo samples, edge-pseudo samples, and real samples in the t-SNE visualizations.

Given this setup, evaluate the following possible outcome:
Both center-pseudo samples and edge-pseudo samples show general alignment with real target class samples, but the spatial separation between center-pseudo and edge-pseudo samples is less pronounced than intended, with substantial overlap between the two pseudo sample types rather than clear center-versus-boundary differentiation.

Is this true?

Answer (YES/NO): NO